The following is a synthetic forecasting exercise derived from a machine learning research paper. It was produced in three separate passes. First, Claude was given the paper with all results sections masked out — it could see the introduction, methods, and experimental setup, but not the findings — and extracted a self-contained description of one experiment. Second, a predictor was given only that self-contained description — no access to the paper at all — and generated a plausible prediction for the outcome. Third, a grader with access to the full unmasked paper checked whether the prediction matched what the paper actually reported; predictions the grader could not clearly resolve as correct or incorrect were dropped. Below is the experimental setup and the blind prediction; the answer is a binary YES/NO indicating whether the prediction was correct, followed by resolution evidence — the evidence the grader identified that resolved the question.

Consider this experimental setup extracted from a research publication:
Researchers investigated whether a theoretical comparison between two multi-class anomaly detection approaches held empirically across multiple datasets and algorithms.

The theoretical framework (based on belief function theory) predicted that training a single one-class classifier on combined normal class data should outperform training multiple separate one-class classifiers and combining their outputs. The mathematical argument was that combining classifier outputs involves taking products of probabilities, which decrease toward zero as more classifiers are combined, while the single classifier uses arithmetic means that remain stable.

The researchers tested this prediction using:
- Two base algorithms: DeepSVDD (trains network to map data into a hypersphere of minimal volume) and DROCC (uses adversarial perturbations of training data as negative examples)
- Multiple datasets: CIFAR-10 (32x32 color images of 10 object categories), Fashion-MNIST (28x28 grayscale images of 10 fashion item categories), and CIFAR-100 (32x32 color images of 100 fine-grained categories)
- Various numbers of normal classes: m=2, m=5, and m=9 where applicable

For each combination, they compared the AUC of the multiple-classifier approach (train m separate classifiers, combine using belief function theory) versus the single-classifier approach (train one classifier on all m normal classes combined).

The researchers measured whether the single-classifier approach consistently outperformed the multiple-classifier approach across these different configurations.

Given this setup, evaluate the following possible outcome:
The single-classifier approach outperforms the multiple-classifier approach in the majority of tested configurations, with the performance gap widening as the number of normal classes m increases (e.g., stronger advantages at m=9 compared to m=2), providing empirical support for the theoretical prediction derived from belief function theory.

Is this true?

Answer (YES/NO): NO